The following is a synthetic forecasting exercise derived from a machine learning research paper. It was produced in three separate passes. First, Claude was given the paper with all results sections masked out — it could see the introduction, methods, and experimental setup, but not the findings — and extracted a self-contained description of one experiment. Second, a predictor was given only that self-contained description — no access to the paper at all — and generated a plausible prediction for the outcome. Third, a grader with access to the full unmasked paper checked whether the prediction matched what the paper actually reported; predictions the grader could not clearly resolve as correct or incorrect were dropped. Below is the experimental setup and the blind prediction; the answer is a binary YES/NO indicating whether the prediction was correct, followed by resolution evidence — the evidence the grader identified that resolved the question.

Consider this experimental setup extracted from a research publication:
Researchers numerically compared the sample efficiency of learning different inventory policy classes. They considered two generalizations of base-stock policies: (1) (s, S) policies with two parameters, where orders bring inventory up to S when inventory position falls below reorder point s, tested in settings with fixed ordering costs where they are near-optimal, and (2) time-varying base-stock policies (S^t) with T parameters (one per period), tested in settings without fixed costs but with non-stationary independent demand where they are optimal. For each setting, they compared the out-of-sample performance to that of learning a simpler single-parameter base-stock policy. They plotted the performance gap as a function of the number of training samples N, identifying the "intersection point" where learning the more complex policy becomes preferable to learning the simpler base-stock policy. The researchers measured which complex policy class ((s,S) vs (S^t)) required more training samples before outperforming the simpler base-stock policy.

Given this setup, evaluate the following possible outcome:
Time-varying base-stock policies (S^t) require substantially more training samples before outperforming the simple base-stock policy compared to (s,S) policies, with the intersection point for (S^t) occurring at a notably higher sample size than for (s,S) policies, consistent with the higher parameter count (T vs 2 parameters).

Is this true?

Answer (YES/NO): NO